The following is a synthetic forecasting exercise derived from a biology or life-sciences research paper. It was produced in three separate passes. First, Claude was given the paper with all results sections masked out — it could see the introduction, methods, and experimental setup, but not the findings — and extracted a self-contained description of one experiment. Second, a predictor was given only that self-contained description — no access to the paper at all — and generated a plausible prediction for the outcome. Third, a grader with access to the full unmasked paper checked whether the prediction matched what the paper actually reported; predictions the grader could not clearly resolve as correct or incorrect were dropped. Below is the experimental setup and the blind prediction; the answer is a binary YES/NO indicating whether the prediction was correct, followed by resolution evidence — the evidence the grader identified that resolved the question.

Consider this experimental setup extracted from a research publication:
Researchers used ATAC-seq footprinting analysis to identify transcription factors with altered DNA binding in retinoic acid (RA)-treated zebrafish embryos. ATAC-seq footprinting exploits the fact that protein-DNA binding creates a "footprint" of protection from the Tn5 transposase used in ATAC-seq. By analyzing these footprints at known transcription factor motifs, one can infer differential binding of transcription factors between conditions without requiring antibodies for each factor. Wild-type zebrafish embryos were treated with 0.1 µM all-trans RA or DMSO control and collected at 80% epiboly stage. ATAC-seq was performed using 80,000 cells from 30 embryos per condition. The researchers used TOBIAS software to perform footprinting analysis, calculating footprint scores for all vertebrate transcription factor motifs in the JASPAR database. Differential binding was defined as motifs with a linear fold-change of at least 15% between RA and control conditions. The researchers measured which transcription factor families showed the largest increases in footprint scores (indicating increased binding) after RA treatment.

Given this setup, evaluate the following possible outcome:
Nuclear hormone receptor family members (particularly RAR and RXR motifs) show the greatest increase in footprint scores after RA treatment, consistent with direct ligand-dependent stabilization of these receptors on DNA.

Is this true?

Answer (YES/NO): NO